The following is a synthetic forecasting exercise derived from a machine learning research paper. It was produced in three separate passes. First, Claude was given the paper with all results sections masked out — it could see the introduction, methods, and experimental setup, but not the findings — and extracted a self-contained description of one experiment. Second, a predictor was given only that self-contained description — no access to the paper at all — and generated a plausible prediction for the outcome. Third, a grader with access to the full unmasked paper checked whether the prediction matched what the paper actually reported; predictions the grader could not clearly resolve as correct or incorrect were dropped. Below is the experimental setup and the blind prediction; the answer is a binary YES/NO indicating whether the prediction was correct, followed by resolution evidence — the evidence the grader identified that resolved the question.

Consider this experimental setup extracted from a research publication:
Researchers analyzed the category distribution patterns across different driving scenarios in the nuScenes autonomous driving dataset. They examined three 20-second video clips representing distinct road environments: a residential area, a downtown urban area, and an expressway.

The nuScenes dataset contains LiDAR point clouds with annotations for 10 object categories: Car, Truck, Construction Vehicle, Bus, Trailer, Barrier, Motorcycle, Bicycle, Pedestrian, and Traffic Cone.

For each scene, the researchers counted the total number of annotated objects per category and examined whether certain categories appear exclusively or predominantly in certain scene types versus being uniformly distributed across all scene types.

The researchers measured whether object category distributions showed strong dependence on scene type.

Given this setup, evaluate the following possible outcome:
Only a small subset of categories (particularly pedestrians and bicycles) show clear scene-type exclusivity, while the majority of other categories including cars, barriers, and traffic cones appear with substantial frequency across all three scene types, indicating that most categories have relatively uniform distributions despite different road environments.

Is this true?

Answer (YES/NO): NO